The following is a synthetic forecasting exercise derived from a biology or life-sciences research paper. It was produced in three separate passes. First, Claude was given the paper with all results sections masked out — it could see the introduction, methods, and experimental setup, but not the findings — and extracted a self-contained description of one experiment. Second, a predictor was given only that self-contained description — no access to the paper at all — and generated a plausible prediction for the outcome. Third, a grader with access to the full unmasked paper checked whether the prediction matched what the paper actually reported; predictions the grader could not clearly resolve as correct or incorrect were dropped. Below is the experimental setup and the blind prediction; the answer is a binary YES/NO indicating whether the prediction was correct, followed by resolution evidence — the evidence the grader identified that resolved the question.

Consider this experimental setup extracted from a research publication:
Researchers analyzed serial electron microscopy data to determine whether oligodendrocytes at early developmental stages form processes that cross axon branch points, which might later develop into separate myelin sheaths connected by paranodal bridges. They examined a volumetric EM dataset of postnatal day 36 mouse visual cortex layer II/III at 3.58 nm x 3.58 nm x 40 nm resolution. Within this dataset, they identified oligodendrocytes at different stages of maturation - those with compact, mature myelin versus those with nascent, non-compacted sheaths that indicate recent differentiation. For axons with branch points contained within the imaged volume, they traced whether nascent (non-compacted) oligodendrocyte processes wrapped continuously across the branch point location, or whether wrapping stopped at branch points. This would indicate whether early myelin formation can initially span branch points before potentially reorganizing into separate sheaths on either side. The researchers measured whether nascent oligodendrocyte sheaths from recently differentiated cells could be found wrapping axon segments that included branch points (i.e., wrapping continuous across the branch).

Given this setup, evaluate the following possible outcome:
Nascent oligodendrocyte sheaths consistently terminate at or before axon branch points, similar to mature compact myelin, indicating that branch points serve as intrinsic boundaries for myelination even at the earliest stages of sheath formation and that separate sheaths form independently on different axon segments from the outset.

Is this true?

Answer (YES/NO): NO